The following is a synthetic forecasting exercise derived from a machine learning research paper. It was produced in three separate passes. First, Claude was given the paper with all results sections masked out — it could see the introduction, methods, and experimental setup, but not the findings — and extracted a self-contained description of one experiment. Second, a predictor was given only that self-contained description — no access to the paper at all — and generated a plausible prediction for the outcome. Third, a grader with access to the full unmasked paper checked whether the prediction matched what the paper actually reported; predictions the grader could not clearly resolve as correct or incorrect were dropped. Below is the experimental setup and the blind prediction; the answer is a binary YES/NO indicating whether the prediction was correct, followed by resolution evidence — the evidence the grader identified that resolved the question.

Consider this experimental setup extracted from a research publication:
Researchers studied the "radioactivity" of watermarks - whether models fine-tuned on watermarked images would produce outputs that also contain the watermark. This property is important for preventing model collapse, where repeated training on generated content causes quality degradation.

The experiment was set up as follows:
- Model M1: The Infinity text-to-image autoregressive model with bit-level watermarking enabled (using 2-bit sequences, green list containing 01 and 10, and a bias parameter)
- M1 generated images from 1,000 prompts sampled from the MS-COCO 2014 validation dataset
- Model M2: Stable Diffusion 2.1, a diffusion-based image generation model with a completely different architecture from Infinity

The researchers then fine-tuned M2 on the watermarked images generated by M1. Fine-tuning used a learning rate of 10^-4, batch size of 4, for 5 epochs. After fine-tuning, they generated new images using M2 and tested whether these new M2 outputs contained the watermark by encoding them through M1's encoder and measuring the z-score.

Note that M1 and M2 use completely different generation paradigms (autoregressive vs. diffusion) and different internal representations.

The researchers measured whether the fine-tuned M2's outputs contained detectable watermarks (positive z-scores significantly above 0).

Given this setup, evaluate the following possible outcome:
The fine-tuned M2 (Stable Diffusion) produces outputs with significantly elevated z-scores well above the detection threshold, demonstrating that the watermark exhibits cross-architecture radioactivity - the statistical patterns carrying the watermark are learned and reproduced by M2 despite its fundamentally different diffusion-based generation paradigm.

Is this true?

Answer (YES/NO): YES